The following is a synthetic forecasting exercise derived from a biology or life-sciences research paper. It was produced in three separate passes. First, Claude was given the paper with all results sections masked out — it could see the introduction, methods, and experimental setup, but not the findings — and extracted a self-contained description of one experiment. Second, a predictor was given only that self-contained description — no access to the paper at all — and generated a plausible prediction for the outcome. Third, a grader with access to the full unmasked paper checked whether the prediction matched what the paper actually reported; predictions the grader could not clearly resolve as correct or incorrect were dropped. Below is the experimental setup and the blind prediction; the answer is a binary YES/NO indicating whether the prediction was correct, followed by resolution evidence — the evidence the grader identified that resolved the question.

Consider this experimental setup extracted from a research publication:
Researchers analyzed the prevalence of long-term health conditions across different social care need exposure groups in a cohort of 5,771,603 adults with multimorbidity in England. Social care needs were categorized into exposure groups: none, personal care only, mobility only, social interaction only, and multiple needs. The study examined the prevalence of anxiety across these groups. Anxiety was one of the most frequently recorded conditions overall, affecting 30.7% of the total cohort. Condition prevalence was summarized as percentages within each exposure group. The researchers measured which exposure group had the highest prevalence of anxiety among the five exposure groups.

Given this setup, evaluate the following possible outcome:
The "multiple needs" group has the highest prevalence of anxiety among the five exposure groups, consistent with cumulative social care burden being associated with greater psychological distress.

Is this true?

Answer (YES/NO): NO